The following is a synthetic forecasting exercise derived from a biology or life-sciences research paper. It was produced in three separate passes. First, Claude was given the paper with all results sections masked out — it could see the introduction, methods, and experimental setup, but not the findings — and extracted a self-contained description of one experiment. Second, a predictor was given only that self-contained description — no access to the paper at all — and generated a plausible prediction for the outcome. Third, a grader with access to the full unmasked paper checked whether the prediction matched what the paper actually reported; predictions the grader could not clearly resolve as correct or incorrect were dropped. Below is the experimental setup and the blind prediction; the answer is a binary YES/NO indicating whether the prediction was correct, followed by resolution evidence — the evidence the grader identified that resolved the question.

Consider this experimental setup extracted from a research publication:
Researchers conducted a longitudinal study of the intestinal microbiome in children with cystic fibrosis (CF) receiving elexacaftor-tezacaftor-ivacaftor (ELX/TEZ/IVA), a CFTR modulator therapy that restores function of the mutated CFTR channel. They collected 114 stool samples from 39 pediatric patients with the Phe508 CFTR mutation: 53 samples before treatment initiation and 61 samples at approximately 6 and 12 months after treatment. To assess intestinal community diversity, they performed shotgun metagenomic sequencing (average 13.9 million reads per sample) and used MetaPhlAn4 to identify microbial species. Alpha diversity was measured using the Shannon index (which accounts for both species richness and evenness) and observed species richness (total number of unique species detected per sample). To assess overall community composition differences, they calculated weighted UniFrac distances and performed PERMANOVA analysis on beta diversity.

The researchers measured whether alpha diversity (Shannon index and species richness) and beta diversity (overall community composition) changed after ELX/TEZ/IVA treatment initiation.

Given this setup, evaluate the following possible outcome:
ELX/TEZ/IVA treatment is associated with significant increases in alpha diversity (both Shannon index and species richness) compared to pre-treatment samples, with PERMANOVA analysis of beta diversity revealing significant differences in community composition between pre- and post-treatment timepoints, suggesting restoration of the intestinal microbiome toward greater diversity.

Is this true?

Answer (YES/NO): NO